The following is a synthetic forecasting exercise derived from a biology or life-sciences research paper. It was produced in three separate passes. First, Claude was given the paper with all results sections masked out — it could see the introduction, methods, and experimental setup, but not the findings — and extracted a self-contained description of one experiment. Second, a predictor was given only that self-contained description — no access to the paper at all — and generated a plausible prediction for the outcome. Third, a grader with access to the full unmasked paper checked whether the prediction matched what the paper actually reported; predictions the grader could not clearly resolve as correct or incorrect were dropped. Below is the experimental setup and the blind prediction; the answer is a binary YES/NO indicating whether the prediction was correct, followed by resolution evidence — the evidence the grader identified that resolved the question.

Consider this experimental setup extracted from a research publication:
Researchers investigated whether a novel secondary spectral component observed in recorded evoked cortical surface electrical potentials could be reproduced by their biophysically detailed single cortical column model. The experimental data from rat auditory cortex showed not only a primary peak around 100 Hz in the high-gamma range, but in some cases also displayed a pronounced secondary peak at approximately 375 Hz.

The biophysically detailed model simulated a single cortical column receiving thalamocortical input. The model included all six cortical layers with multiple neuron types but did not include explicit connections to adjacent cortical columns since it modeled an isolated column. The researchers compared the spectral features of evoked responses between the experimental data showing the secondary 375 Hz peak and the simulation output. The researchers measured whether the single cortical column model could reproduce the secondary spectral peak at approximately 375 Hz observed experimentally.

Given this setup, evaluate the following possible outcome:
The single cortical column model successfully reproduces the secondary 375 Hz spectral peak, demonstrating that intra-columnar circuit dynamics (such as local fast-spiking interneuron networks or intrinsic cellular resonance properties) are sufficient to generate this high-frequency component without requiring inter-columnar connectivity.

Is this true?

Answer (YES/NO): NO